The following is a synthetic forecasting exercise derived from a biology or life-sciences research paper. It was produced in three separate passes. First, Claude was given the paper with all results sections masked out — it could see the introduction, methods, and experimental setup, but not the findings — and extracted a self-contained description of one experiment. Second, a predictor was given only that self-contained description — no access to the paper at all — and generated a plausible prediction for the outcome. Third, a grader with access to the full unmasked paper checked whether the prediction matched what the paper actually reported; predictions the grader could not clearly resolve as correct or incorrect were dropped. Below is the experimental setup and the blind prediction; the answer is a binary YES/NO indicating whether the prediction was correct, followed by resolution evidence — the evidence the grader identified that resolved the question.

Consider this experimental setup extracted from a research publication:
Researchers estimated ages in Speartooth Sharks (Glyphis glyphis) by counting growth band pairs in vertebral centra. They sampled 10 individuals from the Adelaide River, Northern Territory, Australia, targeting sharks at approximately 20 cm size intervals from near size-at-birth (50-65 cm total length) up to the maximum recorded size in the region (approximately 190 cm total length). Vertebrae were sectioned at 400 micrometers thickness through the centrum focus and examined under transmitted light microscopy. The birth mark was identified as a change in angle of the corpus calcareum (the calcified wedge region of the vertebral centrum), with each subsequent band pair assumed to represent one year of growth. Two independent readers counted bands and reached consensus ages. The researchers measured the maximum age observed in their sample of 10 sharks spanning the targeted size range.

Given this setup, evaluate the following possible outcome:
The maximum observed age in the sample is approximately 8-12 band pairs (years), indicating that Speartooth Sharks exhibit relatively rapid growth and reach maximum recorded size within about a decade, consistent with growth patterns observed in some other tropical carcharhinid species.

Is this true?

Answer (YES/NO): NO